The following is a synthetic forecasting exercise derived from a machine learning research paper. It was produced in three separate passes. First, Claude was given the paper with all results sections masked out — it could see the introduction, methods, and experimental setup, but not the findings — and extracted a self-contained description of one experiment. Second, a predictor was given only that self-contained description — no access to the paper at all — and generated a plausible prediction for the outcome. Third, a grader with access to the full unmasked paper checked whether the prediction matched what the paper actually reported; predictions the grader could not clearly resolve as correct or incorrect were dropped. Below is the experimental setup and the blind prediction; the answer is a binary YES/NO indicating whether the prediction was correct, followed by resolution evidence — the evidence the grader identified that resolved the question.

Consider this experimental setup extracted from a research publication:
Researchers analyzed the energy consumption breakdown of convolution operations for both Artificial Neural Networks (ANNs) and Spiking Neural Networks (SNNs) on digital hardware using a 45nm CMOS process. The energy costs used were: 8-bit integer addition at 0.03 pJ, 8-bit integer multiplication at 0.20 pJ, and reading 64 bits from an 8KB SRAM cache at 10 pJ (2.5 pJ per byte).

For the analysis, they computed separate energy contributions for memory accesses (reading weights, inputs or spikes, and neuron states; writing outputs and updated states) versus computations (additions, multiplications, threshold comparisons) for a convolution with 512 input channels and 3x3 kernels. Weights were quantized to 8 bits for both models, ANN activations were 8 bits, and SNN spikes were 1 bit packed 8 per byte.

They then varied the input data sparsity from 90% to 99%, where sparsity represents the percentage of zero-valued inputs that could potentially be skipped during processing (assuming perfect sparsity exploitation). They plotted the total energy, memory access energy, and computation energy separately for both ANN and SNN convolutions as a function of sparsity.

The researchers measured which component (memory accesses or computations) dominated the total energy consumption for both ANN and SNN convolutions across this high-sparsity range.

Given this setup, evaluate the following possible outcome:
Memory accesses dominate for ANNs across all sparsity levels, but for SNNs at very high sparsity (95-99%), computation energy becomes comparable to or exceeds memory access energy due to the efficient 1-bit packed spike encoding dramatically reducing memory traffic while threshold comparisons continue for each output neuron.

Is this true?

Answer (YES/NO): NO